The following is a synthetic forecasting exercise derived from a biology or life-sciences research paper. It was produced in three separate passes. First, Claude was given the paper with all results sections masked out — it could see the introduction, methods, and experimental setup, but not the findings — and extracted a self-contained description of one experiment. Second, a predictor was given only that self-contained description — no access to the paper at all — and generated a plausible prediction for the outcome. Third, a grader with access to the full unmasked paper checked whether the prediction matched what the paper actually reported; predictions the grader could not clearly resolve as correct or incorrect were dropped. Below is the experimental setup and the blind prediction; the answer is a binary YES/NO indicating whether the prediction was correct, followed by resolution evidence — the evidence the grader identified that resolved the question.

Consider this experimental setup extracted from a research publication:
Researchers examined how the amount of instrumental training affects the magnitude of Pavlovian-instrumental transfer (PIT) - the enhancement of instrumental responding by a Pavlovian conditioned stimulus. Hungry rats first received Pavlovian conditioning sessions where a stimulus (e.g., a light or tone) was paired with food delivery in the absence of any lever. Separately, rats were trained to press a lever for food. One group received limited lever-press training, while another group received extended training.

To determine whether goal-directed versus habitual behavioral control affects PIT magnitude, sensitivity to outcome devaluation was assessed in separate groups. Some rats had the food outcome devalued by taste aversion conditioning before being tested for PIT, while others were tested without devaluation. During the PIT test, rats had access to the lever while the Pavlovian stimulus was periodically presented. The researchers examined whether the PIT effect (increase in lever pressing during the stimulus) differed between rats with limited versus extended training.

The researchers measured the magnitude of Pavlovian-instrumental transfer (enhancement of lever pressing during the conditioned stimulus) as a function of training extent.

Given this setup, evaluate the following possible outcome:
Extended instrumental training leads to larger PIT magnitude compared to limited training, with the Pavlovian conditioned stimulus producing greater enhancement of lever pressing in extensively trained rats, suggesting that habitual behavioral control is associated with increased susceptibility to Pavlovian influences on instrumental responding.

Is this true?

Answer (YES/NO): YES